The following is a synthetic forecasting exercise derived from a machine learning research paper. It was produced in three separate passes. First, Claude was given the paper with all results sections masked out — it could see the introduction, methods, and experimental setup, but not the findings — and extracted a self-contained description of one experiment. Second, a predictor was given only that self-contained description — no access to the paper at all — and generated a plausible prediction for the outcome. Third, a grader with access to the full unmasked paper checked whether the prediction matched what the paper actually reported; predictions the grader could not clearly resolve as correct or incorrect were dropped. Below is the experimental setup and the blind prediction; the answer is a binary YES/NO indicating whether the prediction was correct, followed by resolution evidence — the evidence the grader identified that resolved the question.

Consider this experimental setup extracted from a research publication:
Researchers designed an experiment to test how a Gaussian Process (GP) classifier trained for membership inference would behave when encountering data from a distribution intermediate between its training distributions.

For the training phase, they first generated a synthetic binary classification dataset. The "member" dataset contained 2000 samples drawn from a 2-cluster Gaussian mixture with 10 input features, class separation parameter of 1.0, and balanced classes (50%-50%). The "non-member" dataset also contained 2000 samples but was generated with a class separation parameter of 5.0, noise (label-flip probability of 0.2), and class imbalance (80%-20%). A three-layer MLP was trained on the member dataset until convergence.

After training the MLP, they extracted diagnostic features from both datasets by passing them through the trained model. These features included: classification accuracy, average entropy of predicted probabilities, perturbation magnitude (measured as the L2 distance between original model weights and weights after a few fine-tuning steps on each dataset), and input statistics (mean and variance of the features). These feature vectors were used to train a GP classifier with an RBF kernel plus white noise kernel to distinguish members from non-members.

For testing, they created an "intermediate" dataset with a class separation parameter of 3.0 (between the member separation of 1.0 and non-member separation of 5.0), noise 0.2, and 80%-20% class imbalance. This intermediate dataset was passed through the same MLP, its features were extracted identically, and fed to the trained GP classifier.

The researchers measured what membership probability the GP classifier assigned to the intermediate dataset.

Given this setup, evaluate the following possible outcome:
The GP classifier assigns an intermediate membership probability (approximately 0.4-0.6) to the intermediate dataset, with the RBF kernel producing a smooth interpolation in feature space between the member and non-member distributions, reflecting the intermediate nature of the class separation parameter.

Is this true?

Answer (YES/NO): NO